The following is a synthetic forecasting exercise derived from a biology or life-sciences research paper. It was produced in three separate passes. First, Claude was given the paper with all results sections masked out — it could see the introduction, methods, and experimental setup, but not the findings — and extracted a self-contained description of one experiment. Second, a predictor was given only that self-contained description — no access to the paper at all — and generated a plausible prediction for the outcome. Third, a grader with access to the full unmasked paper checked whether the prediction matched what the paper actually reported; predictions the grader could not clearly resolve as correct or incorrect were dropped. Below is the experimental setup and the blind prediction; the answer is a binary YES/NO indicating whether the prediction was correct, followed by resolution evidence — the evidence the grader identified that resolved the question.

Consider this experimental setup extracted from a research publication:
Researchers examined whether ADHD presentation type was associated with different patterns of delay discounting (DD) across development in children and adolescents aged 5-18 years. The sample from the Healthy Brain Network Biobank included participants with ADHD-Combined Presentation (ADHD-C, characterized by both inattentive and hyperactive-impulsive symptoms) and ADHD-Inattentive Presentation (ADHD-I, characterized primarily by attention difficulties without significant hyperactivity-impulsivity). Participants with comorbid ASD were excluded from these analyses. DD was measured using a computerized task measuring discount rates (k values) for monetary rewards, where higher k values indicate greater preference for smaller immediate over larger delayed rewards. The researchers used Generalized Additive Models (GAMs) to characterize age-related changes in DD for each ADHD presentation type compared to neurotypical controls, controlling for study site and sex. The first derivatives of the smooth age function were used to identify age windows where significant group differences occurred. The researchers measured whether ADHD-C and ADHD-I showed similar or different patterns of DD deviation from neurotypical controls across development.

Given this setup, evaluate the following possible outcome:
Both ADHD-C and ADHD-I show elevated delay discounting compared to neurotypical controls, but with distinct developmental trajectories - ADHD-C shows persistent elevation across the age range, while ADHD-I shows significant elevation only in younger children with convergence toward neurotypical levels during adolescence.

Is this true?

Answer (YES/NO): NO